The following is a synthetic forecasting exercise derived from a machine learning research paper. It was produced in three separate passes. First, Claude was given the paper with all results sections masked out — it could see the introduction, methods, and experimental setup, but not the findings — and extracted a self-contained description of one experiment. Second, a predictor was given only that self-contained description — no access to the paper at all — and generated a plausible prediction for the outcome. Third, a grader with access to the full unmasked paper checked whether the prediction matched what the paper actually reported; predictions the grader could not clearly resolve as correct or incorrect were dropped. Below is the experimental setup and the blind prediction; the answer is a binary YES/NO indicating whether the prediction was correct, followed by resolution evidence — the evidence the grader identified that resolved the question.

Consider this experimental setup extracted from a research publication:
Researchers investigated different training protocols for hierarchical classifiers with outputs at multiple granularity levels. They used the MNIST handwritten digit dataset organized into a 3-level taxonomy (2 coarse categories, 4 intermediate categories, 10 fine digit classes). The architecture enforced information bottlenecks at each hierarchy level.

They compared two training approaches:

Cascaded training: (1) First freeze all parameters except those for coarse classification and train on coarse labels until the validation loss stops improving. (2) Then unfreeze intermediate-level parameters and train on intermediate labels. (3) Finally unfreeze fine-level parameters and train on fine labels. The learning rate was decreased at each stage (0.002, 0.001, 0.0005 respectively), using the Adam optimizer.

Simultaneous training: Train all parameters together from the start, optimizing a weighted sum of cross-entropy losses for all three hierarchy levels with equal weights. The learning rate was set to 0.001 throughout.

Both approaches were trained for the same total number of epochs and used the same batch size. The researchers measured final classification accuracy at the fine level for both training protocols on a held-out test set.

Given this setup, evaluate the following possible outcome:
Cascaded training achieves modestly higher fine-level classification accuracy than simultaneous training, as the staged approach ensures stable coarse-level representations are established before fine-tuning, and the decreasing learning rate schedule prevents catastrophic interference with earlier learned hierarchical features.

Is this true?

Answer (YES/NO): NO